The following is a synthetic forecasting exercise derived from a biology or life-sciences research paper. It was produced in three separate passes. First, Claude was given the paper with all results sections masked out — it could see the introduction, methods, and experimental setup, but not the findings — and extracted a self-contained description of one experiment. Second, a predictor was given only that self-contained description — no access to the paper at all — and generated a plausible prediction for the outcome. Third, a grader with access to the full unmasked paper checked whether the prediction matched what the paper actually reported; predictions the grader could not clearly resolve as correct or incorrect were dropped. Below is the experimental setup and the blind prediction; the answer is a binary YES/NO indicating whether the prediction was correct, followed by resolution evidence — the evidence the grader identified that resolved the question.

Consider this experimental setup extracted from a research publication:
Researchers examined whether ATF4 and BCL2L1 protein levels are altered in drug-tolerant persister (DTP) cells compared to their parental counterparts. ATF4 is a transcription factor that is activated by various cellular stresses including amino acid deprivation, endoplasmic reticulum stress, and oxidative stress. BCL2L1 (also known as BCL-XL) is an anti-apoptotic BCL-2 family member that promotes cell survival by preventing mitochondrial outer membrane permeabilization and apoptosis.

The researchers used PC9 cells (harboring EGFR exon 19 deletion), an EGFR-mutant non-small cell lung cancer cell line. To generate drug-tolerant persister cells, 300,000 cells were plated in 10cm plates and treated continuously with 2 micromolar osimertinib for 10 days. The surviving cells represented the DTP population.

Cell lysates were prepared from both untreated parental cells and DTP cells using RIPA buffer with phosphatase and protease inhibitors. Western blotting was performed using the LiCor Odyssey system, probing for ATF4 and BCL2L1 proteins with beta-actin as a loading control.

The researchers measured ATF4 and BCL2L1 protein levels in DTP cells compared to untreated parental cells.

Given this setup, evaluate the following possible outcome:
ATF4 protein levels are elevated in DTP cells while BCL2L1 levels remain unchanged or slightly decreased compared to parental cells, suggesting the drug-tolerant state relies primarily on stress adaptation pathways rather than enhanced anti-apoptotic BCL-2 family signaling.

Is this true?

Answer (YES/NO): NO